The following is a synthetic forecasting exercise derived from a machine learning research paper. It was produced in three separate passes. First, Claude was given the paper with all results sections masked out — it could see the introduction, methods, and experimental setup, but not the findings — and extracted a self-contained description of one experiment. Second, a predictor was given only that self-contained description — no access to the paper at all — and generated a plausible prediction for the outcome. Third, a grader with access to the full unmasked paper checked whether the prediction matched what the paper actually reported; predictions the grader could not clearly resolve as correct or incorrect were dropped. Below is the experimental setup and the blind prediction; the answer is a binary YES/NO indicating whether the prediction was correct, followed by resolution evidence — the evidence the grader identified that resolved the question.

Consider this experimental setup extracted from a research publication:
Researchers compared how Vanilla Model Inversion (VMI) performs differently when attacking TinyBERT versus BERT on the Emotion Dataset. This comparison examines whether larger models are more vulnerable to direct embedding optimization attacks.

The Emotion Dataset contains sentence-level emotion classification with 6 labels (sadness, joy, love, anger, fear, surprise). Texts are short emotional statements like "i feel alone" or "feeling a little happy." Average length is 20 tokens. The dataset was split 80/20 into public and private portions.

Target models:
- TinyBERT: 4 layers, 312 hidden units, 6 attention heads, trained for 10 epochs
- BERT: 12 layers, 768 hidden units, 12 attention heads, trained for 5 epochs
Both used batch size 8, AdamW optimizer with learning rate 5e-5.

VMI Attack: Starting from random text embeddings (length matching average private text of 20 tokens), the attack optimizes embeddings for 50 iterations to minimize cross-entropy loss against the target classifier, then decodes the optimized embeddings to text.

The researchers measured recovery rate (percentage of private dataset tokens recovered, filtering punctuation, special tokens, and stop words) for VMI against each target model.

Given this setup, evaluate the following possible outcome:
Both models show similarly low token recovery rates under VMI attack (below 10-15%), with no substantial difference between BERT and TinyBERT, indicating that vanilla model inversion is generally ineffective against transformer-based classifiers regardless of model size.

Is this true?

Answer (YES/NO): NO